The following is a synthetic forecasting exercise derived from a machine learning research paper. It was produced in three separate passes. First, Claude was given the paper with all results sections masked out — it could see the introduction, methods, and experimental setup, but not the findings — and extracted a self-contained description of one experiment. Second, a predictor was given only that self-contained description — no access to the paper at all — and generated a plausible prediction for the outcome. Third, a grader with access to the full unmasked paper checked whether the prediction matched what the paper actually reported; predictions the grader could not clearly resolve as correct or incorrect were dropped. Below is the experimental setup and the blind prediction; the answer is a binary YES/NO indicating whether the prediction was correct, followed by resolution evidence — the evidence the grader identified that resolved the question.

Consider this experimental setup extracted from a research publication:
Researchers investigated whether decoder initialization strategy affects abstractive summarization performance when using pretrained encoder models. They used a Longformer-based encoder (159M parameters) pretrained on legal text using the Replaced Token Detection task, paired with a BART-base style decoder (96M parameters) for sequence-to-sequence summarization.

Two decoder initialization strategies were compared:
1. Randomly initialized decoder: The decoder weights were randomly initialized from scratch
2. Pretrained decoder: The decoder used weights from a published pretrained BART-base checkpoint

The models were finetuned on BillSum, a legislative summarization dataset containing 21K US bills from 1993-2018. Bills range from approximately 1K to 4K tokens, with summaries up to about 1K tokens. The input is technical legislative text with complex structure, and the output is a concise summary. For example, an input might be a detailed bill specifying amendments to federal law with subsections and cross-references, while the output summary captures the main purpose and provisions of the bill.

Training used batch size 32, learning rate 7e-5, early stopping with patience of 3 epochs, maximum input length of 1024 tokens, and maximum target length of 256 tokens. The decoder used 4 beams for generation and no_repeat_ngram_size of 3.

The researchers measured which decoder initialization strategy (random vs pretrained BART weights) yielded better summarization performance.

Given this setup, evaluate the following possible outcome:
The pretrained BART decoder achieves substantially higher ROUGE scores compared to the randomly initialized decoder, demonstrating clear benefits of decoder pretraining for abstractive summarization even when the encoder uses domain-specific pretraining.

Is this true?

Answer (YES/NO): NO